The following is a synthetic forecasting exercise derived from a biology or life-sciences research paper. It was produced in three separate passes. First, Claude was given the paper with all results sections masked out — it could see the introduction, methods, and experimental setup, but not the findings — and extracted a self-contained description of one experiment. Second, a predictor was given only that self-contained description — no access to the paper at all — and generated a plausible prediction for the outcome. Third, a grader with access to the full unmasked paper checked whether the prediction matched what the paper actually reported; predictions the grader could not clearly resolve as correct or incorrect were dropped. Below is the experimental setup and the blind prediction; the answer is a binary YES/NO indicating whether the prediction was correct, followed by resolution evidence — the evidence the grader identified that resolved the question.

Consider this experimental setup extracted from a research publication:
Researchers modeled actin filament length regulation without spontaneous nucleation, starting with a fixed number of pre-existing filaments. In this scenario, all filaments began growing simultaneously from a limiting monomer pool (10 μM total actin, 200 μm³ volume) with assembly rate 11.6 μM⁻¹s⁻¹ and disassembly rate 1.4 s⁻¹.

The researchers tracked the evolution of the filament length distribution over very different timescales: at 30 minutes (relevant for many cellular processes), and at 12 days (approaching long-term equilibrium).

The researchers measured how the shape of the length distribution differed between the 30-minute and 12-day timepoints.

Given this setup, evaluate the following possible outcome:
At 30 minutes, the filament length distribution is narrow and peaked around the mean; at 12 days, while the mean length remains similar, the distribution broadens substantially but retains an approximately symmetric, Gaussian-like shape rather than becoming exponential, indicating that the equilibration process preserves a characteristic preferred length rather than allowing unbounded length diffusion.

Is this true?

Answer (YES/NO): NO